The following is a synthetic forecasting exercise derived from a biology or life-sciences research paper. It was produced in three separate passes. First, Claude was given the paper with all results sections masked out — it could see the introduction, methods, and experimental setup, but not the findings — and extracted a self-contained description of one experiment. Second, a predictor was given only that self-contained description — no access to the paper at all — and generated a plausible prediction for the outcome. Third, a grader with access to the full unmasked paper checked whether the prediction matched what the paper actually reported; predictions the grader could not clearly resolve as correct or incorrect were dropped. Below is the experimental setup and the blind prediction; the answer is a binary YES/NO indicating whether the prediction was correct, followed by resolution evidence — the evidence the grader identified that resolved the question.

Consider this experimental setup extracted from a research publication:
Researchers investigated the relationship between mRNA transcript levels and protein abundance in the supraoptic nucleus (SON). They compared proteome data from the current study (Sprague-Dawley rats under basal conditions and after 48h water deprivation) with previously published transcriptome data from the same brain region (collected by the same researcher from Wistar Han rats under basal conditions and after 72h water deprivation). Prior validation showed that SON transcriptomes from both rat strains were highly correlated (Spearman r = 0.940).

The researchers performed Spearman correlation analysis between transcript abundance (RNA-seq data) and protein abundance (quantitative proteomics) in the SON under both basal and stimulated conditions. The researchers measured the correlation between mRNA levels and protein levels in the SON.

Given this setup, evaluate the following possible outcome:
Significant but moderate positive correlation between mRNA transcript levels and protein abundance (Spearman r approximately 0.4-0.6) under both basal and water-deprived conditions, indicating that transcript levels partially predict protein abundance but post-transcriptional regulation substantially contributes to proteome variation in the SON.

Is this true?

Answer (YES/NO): NO